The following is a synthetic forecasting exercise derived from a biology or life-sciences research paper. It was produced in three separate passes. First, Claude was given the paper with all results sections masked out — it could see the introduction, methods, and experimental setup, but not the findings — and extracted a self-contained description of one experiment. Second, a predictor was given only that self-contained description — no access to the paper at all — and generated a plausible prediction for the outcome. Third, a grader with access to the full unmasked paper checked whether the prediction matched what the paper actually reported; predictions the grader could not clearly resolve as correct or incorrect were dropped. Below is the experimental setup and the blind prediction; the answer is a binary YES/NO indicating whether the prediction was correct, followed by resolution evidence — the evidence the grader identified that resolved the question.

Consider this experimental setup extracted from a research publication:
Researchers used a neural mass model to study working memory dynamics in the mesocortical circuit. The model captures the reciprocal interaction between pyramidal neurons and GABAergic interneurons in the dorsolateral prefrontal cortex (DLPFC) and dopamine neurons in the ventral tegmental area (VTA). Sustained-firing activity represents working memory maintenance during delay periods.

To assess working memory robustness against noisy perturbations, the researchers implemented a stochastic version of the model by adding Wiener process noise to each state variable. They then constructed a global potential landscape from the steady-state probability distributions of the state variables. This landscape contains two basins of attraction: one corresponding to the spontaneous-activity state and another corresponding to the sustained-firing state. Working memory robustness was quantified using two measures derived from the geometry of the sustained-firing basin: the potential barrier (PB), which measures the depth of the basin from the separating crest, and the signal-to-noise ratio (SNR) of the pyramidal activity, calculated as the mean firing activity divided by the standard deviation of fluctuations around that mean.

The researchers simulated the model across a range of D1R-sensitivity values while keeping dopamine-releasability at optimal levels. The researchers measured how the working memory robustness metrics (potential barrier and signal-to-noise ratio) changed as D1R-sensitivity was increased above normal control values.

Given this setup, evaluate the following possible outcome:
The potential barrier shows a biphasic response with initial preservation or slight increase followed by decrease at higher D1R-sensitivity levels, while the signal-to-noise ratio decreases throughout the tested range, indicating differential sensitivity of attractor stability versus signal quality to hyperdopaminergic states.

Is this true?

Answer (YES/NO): NO